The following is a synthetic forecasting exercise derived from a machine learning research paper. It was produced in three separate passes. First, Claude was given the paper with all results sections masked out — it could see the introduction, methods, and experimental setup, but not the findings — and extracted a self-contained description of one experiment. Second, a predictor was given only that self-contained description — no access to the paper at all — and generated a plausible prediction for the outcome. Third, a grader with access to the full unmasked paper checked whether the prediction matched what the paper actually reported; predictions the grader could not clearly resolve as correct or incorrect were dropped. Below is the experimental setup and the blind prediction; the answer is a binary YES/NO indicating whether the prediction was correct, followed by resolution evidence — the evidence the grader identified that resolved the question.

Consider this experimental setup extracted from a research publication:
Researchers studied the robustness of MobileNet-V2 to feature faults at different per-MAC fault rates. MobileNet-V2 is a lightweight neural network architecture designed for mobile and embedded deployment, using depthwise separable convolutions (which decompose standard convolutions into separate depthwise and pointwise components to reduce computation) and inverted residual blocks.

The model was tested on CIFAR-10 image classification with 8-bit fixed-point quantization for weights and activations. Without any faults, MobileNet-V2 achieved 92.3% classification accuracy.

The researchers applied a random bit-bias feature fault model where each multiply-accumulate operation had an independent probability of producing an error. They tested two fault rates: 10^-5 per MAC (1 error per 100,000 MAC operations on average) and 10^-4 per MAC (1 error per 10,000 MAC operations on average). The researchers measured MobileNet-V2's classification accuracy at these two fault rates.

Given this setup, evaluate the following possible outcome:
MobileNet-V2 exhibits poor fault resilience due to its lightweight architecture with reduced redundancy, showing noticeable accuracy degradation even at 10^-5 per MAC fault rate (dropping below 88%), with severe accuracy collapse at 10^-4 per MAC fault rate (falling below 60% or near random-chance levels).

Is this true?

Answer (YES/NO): NO